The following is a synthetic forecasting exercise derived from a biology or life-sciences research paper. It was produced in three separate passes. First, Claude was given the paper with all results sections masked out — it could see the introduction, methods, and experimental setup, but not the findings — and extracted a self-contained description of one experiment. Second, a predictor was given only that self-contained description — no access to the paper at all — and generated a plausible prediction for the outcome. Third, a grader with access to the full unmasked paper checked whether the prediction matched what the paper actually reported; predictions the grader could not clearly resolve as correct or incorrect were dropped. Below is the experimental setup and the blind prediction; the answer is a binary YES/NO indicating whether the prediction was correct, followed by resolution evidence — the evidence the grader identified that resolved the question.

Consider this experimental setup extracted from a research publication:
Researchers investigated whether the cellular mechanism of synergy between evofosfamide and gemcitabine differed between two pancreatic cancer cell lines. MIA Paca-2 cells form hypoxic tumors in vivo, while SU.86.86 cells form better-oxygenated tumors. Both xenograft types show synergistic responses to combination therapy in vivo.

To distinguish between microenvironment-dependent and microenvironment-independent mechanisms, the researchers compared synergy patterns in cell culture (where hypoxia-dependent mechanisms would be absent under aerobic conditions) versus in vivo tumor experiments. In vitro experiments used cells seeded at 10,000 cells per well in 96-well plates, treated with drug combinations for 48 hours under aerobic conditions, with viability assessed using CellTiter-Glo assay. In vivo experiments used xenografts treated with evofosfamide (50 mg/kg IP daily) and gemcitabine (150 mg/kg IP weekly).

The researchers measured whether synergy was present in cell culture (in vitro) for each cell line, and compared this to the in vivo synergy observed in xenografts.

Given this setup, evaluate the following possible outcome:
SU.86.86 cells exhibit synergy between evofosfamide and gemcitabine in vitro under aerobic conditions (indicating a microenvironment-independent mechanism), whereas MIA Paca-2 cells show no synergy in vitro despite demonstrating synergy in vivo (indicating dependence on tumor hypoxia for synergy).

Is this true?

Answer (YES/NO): YES